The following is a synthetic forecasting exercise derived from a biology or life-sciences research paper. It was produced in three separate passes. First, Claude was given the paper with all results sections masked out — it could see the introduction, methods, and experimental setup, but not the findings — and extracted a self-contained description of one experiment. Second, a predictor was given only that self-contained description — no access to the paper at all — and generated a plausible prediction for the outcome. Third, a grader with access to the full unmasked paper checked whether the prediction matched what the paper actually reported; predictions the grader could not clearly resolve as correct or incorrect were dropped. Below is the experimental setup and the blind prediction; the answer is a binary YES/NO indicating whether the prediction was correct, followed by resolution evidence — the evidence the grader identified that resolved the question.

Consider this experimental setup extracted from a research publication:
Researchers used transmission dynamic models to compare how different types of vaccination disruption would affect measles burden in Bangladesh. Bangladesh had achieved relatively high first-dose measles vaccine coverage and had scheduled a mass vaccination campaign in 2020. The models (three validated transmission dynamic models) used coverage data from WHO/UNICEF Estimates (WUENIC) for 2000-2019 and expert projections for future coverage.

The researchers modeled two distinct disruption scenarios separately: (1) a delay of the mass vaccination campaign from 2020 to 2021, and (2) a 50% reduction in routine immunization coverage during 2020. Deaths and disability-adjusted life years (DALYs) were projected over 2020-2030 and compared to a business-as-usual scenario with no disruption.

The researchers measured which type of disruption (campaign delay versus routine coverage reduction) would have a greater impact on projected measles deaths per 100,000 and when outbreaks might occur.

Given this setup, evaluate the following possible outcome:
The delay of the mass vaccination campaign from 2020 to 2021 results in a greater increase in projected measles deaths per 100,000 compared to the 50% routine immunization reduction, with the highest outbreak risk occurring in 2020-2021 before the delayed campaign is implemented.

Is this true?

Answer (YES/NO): NO